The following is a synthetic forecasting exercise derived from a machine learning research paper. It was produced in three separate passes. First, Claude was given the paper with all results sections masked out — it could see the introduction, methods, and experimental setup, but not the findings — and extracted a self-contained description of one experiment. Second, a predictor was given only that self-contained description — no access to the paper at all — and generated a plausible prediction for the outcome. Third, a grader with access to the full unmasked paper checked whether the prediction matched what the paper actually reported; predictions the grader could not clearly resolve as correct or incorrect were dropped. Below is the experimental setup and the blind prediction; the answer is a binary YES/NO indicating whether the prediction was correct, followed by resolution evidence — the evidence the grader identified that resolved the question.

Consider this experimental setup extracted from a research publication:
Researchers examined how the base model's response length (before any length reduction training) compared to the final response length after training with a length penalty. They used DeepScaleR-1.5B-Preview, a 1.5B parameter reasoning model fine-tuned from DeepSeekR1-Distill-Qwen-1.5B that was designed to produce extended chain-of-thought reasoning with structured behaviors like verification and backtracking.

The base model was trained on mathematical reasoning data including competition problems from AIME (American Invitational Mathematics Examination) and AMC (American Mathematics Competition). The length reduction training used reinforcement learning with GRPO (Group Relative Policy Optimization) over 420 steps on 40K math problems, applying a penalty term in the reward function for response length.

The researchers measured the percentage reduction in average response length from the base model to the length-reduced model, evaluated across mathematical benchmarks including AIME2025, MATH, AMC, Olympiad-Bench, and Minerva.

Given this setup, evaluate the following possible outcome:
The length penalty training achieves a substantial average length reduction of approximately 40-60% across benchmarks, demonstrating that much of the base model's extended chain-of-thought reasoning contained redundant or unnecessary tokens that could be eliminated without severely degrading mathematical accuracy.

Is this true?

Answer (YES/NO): YES